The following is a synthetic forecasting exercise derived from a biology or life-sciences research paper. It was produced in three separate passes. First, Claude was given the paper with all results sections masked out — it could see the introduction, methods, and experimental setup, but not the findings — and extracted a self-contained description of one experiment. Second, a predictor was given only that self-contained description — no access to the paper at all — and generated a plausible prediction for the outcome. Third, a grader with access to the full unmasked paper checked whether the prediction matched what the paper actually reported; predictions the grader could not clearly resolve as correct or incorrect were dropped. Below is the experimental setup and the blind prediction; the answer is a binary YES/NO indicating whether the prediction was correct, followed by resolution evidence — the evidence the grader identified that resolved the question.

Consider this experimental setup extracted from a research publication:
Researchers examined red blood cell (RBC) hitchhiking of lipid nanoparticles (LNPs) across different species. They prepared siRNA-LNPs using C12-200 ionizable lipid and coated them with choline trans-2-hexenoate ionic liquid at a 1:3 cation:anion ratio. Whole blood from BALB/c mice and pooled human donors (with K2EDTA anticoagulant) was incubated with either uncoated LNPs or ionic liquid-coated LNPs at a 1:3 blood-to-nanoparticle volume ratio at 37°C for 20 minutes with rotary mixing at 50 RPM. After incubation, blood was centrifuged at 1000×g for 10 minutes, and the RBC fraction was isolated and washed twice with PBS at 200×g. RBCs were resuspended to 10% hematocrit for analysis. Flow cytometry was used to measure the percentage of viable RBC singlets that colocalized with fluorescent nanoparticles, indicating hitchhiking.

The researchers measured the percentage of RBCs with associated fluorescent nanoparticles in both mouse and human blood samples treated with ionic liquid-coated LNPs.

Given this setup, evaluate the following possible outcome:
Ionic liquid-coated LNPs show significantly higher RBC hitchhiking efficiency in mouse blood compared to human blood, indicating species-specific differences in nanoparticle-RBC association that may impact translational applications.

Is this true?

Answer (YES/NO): YES